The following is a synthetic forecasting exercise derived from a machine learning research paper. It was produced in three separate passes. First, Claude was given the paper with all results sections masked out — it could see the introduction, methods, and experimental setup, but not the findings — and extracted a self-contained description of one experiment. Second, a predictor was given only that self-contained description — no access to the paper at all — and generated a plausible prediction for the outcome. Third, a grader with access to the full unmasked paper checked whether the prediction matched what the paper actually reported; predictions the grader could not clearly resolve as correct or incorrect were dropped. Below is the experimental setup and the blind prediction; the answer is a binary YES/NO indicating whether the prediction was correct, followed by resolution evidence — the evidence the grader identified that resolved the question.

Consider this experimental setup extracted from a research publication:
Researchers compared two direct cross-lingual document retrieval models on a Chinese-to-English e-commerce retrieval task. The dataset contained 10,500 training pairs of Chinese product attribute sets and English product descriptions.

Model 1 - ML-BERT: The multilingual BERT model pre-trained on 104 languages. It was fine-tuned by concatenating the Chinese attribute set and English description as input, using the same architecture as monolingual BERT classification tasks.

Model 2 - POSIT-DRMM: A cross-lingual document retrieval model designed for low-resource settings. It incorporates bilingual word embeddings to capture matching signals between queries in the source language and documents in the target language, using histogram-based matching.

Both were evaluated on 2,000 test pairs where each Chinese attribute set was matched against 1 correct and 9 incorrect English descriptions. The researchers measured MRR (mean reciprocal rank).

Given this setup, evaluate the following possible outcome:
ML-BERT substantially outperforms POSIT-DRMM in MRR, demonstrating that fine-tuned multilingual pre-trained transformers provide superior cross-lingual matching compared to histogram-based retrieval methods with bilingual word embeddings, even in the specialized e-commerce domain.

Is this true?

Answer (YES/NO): YES